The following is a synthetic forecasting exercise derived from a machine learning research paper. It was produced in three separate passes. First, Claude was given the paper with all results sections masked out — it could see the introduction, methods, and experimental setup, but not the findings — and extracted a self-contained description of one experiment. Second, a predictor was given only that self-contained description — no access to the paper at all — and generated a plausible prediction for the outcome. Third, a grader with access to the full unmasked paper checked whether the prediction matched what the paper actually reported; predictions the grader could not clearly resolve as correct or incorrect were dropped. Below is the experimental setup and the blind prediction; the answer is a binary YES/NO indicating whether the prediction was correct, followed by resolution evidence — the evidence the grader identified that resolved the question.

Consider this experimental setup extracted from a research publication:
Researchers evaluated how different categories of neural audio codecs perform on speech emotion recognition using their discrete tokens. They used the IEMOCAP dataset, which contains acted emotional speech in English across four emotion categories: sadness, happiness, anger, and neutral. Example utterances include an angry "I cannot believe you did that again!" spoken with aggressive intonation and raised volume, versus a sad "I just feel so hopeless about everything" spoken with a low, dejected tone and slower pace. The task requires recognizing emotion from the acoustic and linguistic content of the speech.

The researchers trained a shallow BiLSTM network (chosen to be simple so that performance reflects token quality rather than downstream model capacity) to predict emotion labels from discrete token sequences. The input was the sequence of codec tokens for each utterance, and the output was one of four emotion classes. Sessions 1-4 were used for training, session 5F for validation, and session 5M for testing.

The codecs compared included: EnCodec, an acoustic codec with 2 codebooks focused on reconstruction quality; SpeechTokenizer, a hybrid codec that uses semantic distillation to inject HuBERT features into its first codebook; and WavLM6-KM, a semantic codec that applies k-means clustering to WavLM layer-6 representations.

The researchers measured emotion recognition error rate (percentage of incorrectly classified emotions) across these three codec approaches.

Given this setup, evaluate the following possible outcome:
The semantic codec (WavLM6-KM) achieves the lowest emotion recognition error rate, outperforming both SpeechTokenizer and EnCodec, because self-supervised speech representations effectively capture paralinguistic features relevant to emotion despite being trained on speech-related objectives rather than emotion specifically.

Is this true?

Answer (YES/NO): NO